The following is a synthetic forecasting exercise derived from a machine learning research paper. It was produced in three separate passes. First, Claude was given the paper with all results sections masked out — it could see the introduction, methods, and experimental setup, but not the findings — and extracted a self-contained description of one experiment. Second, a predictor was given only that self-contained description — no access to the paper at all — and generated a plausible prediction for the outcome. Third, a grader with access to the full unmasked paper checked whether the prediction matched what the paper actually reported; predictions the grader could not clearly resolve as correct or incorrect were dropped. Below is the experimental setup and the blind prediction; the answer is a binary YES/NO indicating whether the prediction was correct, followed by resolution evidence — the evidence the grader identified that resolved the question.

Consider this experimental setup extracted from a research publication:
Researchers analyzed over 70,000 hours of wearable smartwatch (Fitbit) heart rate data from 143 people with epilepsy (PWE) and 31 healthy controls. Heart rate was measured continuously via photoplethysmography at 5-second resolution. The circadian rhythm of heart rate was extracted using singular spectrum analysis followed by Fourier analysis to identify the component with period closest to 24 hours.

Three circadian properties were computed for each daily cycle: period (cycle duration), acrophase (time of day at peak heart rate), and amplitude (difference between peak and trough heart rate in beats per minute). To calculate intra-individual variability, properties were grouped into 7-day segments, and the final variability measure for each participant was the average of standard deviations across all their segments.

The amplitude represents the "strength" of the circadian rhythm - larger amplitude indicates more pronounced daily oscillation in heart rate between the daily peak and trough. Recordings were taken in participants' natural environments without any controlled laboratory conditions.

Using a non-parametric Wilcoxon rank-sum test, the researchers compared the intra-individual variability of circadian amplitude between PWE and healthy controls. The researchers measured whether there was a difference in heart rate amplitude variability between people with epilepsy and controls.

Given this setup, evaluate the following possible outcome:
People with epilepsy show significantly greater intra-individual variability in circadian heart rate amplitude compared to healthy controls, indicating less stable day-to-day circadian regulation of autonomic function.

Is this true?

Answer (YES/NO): NO